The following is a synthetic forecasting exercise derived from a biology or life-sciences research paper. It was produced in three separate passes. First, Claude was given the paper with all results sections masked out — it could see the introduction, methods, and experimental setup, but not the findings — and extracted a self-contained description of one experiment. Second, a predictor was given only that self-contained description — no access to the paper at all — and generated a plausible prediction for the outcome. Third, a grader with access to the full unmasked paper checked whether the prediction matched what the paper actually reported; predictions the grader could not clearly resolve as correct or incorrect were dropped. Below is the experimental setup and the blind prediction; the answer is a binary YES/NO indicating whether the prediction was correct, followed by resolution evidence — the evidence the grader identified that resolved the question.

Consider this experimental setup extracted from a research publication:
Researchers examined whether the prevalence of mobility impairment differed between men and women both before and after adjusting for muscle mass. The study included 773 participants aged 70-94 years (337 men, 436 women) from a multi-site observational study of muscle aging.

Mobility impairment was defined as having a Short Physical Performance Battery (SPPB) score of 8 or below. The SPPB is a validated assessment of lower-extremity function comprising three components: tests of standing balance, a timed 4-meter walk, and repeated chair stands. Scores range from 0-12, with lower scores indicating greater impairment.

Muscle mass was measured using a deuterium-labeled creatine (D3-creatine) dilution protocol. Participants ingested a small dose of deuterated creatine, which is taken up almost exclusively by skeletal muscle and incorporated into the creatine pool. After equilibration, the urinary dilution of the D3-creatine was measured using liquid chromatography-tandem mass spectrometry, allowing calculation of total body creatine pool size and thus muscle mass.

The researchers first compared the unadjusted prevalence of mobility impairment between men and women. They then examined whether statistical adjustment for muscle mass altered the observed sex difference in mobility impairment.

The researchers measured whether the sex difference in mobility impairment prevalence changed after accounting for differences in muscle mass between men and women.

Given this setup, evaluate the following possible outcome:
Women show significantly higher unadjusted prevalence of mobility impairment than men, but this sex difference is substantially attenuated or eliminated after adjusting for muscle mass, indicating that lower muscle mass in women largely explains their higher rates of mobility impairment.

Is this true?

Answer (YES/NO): NO